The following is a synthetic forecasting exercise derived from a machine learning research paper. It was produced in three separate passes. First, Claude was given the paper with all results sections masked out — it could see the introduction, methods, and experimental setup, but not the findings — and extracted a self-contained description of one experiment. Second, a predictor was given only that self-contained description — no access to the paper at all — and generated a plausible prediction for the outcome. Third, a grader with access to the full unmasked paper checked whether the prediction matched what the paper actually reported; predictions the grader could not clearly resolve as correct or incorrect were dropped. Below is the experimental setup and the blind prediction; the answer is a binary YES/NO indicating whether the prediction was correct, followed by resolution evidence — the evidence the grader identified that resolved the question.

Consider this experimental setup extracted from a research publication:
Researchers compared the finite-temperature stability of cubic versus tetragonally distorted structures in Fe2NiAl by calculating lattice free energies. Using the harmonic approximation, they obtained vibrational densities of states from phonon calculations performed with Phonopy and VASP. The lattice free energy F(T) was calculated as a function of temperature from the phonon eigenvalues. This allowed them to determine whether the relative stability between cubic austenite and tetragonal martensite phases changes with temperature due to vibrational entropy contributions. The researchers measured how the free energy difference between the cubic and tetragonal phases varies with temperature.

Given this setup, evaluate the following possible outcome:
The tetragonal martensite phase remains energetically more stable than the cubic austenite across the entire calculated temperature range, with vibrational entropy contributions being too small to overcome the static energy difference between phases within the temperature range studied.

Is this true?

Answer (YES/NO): NO